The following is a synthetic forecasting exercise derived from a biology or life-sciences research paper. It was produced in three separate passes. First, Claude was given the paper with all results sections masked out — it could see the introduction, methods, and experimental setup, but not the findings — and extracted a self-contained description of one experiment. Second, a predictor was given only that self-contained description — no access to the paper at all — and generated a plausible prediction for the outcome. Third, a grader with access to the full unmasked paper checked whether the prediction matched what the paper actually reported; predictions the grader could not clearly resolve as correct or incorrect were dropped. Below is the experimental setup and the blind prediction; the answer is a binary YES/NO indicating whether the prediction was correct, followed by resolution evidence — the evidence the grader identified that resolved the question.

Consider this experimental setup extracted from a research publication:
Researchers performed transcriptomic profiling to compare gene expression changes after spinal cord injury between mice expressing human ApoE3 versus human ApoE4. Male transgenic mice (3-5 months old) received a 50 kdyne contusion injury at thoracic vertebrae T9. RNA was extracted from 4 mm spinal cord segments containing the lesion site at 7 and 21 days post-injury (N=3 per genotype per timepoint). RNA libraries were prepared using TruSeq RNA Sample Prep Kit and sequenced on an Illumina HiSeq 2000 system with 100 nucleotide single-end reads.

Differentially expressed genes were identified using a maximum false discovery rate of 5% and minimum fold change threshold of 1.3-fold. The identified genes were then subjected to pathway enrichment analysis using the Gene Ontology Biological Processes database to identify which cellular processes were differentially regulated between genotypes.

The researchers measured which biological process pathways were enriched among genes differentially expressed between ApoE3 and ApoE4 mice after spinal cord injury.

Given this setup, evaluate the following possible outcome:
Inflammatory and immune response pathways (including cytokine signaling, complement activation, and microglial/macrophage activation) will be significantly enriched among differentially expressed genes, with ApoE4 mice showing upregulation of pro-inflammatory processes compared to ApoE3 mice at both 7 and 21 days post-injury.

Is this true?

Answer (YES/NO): NO